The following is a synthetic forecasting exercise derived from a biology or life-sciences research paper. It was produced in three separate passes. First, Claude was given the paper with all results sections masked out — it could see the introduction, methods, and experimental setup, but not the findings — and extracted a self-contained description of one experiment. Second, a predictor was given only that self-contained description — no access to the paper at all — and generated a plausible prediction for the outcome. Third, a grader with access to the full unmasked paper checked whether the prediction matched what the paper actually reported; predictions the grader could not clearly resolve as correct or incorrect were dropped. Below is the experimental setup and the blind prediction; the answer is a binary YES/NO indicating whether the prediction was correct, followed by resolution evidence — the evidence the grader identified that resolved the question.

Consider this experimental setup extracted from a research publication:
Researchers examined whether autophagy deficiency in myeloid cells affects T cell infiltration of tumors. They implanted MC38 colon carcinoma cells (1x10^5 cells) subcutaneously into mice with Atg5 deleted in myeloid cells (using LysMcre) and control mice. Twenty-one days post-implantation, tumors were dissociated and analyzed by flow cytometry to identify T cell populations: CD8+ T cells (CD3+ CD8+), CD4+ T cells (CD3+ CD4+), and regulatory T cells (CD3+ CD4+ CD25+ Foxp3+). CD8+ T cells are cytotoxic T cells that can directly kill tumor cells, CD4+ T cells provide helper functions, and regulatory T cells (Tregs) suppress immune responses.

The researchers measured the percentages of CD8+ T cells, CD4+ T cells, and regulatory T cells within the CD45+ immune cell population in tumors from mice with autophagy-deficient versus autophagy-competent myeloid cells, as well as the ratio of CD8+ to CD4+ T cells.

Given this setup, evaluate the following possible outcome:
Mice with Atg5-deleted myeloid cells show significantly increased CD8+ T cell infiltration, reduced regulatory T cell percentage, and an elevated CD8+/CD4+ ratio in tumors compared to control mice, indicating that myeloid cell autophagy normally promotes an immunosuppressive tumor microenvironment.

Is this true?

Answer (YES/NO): NO